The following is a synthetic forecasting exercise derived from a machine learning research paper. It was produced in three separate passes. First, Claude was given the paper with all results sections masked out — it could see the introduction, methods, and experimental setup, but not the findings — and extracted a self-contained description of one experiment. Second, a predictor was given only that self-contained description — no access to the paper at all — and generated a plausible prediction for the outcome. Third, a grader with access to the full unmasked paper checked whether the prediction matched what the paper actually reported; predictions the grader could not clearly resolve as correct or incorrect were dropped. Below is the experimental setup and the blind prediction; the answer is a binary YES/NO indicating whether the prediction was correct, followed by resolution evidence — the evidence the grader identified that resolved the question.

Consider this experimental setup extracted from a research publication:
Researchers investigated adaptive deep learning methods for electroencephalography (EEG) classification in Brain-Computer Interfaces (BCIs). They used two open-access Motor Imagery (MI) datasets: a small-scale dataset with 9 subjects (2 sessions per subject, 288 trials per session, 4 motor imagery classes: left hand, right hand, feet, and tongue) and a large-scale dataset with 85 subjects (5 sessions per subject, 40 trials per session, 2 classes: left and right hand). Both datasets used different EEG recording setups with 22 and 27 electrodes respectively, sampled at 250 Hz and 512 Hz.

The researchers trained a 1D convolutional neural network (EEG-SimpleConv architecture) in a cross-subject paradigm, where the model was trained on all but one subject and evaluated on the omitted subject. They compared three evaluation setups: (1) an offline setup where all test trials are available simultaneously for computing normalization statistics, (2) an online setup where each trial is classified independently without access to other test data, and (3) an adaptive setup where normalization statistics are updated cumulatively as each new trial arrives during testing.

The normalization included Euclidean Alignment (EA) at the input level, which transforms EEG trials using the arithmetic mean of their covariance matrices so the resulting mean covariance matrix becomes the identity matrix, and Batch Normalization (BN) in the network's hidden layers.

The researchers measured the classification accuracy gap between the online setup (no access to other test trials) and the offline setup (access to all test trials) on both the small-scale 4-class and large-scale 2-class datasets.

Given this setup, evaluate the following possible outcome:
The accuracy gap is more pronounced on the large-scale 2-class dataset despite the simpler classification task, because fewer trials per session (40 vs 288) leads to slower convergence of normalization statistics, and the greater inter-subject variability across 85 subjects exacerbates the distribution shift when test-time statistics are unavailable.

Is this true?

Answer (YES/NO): NO